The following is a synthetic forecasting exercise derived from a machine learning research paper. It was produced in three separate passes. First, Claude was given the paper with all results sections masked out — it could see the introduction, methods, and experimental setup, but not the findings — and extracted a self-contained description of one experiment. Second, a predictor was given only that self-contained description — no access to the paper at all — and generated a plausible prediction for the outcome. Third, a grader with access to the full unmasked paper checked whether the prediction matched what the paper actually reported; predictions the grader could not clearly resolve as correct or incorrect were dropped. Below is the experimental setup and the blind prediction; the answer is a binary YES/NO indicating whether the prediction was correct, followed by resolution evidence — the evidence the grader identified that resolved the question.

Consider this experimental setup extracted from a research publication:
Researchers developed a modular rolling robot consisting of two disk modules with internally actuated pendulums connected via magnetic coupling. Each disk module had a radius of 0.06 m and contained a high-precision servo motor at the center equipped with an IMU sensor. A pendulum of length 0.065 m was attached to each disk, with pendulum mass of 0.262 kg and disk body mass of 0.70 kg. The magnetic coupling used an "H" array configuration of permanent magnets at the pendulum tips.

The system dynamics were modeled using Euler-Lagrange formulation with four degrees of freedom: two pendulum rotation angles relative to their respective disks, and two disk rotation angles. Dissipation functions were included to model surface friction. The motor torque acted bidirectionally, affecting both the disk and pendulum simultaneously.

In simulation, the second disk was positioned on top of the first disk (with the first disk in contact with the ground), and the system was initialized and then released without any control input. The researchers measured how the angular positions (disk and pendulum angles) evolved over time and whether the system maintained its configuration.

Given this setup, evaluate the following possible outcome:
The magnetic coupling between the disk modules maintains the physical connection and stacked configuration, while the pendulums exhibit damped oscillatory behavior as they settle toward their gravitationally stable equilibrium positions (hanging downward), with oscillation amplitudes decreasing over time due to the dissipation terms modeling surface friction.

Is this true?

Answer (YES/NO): NO